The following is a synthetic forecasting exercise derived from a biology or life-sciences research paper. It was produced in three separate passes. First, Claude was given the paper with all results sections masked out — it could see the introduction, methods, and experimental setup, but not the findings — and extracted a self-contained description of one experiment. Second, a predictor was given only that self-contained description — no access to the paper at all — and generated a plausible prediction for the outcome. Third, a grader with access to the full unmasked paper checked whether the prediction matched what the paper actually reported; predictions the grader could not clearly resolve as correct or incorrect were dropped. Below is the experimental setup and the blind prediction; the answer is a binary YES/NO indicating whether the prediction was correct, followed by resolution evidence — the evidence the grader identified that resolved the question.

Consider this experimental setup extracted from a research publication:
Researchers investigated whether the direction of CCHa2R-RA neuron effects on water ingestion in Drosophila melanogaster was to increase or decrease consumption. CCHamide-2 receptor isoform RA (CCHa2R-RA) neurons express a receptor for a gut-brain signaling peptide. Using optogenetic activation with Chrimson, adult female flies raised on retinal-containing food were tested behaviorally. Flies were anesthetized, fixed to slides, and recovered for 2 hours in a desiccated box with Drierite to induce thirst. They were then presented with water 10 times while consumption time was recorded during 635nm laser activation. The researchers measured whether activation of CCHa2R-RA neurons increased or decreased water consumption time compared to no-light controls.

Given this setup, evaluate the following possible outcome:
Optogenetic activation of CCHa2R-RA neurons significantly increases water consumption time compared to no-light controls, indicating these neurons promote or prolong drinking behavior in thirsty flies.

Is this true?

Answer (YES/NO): NO